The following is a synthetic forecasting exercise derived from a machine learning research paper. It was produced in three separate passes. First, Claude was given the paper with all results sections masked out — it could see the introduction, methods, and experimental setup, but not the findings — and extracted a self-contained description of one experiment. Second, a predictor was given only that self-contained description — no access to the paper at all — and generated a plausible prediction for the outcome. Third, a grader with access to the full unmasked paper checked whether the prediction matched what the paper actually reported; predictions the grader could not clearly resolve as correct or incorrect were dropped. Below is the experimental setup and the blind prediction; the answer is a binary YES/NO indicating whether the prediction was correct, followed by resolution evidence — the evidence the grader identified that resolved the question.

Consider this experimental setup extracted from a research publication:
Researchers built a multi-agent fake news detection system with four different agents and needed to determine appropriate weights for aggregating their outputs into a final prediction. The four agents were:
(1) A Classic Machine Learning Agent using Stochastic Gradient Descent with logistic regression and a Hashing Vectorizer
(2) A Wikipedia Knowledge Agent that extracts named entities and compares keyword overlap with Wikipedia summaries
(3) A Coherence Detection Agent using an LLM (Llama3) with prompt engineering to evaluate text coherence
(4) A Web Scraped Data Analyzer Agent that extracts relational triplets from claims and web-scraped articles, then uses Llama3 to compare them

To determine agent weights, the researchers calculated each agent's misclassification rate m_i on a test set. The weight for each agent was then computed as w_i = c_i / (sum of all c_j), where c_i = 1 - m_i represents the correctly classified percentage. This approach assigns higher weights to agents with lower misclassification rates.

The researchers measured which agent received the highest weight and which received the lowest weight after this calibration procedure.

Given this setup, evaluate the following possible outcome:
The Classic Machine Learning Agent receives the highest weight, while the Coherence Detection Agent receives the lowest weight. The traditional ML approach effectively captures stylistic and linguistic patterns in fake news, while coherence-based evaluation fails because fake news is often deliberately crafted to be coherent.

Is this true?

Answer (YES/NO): NO